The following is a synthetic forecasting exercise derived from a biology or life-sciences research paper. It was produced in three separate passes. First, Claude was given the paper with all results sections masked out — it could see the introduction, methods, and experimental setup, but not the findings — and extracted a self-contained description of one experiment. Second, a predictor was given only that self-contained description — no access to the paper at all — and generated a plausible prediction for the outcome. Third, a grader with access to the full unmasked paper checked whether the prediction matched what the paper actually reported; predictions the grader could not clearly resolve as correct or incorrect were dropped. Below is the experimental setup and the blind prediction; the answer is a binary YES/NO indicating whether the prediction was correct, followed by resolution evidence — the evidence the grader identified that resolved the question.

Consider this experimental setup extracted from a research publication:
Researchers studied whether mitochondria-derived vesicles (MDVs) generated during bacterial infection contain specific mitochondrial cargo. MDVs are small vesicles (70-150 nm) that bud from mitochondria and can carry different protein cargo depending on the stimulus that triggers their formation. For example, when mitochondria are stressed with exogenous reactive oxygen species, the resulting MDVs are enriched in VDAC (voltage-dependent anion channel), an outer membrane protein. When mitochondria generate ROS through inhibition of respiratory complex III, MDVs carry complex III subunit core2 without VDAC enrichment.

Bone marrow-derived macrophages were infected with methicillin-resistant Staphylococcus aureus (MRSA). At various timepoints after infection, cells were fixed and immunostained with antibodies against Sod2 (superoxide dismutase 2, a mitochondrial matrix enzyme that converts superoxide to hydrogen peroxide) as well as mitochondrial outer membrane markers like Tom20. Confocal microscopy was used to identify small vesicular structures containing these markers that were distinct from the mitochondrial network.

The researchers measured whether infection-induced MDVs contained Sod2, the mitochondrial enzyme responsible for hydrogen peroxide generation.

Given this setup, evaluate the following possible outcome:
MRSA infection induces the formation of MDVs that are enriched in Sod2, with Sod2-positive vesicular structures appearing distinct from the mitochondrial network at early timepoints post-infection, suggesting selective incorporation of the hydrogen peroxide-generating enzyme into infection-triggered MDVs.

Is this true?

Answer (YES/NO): NO